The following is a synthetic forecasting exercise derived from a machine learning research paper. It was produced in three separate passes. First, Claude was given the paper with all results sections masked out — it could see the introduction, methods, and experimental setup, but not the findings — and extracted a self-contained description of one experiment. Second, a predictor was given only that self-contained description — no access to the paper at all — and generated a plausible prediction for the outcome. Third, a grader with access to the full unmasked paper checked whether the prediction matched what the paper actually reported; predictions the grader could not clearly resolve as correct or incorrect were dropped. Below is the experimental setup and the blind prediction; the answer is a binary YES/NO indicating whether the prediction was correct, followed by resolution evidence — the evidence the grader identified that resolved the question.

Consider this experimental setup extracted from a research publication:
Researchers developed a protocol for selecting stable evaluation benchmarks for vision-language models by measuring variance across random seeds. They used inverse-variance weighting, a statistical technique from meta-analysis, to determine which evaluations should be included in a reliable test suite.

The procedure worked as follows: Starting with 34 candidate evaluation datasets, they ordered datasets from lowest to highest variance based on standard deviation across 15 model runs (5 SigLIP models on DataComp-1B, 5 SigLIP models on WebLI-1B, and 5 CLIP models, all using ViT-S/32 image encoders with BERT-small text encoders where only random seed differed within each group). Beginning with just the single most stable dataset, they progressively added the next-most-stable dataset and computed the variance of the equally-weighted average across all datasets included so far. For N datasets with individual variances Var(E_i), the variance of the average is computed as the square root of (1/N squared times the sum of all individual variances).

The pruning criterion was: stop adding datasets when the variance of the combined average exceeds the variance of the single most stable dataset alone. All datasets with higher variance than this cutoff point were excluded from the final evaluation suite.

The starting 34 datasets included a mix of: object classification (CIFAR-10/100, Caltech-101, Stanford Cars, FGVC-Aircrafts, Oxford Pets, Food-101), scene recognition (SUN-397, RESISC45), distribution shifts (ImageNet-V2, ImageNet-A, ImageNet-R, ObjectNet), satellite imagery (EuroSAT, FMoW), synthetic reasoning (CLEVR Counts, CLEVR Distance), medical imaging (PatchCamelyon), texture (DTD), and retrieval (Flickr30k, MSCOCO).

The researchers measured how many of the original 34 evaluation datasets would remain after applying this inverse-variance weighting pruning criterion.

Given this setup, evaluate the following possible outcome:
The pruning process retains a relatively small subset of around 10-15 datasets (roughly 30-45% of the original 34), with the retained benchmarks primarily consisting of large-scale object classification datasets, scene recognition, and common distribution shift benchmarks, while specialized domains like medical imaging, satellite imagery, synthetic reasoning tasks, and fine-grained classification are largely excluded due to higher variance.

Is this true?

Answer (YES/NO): NO